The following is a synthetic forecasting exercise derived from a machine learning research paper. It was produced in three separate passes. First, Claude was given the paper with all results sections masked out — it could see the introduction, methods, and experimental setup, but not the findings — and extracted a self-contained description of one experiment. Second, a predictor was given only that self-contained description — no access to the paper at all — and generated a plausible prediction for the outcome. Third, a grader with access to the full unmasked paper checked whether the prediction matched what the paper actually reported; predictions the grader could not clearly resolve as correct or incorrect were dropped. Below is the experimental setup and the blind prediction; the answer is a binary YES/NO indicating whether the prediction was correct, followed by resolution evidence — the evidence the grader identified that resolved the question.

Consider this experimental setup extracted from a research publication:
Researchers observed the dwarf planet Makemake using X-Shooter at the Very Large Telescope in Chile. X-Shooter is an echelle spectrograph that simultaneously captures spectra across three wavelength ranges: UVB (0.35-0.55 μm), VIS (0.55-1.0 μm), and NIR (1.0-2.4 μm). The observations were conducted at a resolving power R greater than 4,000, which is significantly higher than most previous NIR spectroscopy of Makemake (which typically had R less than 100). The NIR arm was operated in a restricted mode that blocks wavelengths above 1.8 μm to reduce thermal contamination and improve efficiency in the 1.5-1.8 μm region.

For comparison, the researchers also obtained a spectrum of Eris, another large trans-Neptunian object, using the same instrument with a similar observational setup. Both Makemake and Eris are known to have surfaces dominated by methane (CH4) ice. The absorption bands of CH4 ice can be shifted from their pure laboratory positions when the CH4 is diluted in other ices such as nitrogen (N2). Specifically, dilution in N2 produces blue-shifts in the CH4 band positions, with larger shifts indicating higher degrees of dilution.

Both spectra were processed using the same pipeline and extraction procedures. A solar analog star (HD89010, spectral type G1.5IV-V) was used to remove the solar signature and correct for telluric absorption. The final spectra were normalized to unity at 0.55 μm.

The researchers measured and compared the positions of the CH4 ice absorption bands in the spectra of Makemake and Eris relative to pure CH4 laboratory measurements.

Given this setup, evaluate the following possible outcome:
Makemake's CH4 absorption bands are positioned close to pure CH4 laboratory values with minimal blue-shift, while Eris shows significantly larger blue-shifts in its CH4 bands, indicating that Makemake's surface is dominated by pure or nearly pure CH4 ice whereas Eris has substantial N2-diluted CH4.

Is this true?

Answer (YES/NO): NO